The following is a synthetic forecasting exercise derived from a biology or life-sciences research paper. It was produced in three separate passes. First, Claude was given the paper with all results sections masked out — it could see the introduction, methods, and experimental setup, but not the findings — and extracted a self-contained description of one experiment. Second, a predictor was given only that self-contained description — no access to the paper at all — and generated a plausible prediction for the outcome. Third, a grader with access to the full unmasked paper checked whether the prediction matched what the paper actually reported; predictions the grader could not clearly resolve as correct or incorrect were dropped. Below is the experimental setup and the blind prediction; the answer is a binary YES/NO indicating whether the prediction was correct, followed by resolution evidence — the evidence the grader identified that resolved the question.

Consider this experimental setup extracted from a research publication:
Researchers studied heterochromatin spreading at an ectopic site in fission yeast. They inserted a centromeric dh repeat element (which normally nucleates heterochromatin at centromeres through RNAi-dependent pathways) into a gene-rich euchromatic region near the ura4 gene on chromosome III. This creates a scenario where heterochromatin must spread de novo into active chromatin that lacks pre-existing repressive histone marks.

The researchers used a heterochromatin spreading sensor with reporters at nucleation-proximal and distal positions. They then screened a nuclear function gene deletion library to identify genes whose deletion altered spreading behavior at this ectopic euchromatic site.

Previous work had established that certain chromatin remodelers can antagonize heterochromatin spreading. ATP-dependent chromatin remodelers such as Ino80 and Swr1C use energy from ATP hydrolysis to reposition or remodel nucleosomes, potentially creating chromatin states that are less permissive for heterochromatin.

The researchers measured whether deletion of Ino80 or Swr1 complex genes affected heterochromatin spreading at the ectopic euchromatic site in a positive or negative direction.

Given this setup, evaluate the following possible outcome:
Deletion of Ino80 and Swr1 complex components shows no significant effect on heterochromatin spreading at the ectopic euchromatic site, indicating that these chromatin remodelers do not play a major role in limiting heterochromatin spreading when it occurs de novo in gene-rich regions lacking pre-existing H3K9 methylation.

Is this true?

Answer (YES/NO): NO